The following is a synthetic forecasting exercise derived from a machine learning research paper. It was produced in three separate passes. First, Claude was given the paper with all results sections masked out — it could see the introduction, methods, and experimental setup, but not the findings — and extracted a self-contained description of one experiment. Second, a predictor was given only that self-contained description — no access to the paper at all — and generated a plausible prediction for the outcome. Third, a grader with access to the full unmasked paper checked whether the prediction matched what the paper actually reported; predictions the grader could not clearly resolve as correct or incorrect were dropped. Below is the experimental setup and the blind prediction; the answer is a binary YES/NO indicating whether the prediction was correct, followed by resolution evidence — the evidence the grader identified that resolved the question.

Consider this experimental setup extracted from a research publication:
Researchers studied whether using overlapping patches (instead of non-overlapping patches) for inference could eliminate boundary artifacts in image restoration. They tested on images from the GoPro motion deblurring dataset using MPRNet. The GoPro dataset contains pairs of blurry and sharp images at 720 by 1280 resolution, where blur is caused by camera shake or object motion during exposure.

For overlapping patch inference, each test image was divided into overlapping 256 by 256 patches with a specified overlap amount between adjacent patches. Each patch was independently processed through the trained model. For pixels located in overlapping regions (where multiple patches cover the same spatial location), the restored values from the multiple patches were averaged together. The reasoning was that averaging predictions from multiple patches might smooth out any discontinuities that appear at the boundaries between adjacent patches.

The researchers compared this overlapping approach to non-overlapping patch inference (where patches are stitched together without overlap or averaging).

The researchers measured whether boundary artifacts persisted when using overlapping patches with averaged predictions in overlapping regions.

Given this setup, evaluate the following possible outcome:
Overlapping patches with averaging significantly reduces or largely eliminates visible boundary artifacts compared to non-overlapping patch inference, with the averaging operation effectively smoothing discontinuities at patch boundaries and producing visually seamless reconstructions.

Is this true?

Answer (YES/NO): NO